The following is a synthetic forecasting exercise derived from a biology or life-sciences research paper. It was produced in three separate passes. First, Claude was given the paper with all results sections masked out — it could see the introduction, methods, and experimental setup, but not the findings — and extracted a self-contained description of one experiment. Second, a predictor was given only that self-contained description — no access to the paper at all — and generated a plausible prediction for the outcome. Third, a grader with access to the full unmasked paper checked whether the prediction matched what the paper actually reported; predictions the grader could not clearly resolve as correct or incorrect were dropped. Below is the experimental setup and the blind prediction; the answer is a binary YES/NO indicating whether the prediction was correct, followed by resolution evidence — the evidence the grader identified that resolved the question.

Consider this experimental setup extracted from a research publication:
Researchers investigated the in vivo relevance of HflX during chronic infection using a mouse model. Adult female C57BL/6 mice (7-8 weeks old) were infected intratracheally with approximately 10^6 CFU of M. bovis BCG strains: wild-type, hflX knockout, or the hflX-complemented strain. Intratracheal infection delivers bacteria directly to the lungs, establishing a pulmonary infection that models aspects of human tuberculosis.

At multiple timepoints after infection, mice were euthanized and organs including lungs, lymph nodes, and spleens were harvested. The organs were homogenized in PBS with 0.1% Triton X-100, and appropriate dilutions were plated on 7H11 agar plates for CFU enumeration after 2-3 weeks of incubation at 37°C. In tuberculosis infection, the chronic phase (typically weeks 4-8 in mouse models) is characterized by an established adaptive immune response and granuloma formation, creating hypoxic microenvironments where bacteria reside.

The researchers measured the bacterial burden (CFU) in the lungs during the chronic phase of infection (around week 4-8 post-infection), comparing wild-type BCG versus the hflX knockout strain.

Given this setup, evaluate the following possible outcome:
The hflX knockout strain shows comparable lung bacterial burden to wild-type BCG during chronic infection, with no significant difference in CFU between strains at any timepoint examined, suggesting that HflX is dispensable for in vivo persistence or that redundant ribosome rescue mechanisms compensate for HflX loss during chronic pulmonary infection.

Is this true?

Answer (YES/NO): NO